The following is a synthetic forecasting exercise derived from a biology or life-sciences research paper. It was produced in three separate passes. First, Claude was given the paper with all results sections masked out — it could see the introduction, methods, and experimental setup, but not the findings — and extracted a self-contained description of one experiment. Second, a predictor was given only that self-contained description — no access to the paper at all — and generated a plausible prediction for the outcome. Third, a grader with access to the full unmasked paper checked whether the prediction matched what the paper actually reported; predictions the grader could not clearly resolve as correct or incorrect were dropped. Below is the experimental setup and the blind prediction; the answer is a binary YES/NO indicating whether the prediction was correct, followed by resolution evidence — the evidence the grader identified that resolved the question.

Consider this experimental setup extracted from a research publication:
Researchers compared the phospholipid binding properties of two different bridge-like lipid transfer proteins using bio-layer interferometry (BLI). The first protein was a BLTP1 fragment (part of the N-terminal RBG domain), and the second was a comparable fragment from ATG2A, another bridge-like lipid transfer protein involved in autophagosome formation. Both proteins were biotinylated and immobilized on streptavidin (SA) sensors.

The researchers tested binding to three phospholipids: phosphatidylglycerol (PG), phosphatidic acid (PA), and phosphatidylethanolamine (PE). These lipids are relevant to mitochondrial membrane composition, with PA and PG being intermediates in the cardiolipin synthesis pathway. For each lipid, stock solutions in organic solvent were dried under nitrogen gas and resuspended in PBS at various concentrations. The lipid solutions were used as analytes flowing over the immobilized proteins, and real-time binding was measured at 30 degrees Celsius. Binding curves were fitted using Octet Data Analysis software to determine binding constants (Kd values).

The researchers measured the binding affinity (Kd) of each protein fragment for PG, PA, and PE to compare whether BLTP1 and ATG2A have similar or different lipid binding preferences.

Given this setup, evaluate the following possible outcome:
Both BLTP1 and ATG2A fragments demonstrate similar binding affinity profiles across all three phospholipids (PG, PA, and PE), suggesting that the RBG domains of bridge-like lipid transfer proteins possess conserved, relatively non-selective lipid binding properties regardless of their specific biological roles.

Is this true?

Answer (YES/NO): NO